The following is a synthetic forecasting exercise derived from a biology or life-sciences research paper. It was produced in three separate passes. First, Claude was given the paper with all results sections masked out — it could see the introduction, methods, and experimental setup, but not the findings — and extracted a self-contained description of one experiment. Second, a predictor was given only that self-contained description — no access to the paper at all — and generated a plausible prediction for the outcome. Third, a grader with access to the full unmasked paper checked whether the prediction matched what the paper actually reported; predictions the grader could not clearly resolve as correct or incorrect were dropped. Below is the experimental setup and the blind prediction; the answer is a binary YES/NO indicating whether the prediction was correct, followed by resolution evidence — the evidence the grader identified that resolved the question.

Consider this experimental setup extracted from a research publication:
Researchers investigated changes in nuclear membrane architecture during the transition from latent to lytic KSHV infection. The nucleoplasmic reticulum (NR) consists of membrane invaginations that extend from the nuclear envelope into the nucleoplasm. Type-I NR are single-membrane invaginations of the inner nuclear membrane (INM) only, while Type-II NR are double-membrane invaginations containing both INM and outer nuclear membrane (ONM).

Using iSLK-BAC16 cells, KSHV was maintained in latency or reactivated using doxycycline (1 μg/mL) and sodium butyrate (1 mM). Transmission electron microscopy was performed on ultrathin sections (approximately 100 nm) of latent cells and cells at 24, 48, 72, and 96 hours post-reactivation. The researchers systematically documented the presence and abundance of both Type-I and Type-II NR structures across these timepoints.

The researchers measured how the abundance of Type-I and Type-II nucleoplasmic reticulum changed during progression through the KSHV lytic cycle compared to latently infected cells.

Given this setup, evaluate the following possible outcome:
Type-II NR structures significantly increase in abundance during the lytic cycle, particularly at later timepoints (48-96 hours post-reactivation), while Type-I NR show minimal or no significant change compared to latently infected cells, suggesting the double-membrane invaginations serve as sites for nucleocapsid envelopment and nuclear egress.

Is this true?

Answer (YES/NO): NO